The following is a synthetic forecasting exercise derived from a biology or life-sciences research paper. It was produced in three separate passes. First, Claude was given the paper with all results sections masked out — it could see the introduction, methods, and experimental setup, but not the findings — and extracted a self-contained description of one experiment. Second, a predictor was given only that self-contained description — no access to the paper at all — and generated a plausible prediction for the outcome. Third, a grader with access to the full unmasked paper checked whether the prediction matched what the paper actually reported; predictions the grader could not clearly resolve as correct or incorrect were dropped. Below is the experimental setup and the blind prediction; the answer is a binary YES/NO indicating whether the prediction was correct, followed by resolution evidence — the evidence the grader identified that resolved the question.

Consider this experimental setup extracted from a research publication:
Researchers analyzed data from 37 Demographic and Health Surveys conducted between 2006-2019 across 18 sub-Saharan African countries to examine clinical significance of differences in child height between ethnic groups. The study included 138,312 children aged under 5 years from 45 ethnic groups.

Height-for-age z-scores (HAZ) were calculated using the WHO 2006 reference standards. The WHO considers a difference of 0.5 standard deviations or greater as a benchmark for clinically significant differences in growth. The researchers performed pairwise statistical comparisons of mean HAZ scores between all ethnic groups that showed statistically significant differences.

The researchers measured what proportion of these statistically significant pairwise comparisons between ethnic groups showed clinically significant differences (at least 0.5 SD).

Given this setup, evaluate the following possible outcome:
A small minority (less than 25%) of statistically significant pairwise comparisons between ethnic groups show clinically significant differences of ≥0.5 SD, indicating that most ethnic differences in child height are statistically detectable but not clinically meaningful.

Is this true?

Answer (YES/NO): NO